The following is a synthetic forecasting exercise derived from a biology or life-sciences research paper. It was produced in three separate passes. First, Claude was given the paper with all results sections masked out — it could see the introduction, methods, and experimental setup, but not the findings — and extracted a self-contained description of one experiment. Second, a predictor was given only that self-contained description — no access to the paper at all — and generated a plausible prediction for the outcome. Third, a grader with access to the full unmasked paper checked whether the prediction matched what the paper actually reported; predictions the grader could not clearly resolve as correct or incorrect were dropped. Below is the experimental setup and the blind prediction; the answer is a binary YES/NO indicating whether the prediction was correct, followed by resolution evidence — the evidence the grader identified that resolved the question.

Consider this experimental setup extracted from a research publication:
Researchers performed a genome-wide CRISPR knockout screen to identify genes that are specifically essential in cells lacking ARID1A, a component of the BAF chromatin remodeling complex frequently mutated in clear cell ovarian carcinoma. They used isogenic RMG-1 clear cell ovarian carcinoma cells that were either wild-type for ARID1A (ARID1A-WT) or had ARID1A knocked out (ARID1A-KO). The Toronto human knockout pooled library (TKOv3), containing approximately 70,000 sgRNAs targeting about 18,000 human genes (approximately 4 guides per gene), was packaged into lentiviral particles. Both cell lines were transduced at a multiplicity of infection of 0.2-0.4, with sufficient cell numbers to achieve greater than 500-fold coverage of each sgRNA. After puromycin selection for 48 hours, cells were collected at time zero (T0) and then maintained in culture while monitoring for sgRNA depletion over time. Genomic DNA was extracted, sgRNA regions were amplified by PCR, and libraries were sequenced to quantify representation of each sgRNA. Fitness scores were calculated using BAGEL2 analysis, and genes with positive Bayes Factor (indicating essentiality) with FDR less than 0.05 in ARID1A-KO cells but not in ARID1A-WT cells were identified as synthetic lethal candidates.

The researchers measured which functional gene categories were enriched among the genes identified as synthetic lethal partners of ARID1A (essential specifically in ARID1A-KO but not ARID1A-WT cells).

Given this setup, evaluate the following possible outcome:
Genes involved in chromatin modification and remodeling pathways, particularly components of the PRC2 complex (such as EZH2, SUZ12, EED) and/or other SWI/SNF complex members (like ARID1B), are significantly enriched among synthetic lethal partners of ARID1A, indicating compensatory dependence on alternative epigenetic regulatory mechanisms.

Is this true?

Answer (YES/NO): NO